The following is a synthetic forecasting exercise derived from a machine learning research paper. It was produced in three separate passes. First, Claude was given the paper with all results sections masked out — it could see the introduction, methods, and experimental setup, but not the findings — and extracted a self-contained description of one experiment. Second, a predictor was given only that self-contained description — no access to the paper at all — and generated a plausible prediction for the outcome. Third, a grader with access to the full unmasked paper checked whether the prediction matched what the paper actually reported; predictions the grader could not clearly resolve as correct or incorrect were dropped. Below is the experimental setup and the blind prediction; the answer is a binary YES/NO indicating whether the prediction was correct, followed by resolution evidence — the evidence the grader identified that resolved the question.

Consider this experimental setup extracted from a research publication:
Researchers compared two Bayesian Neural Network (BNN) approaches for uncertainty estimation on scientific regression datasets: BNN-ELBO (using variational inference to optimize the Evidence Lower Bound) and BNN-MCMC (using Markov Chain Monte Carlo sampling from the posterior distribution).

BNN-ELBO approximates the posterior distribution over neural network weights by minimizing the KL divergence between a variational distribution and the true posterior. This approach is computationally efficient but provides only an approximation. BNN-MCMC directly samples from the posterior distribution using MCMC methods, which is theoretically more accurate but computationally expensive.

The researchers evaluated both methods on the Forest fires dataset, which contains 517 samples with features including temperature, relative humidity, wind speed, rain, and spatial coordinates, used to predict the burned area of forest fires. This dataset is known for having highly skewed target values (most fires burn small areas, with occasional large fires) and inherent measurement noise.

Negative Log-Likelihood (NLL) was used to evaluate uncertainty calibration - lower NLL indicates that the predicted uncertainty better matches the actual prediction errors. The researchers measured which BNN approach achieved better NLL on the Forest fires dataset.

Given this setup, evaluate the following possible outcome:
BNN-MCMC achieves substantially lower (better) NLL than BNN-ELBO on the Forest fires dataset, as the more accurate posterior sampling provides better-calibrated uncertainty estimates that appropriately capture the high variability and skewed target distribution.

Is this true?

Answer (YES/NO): YES